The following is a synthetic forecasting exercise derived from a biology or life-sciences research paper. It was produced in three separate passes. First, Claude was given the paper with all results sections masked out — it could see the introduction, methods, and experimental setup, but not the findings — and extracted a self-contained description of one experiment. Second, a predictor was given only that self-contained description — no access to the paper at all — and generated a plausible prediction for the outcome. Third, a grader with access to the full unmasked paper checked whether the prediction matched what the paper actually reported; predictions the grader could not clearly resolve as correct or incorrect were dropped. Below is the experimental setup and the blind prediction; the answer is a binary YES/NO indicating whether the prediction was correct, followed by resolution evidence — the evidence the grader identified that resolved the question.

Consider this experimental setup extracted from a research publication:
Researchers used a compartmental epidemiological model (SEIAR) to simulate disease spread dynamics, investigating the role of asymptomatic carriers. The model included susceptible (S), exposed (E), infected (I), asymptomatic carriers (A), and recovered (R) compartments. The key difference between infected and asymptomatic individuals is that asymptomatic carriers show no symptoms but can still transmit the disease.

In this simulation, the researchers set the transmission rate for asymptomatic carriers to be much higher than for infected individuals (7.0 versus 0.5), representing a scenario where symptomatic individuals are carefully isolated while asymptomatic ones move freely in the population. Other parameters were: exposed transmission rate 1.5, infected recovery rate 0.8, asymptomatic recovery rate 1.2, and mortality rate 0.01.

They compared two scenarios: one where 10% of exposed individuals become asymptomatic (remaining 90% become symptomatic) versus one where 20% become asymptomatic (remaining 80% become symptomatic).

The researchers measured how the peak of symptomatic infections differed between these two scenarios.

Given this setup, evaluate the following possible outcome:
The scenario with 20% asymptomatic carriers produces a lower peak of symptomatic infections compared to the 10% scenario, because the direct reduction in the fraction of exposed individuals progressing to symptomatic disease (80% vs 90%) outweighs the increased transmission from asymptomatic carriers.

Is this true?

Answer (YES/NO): NO